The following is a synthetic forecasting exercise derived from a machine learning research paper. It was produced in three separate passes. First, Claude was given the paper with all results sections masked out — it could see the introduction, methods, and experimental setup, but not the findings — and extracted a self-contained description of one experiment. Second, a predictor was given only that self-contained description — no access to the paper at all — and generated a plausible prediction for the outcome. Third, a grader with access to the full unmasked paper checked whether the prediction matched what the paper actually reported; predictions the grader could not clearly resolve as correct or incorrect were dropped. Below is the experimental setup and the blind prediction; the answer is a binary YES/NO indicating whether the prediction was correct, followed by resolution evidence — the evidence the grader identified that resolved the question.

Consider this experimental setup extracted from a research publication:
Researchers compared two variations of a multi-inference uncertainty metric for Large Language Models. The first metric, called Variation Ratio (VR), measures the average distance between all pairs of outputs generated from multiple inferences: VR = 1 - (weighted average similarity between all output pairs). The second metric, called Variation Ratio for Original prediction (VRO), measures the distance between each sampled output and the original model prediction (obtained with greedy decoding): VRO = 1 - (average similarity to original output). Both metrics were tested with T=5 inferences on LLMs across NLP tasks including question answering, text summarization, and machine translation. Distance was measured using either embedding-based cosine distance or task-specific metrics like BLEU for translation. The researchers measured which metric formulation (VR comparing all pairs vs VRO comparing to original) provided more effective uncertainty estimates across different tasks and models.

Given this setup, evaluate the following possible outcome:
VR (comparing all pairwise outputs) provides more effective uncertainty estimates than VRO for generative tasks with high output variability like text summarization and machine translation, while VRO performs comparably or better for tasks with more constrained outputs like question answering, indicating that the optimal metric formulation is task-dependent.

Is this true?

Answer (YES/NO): NO